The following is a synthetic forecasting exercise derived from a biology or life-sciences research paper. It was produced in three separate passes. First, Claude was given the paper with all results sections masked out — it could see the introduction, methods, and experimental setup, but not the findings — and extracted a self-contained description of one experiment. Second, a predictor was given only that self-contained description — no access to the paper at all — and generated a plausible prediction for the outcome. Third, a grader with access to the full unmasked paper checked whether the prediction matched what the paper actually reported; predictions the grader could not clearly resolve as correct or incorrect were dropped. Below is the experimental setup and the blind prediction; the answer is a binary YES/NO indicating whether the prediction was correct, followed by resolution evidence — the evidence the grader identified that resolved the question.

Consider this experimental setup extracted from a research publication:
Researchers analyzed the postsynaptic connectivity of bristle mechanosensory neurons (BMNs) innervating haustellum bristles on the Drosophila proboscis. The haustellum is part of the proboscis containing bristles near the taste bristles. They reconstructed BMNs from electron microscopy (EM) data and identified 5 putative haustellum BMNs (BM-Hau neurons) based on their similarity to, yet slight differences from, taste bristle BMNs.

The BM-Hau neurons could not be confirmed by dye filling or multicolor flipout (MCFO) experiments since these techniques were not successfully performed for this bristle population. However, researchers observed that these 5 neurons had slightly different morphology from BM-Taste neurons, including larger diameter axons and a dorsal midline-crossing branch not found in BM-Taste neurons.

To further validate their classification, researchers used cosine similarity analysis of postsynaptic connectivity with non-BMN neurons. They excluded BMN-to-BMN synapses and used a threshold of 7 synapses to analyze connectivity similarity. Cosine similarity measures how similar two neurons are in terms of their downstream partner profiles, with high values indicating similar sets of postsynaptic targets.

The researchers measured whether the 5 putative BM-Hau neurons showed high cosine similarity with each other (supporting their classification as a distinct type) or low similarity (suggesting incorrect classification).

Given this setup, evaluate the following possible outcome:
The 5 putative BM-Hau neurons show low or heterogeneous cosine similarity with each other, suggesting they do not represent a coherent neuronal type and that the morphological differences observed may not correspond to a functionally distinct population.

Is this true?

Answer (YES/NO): NO